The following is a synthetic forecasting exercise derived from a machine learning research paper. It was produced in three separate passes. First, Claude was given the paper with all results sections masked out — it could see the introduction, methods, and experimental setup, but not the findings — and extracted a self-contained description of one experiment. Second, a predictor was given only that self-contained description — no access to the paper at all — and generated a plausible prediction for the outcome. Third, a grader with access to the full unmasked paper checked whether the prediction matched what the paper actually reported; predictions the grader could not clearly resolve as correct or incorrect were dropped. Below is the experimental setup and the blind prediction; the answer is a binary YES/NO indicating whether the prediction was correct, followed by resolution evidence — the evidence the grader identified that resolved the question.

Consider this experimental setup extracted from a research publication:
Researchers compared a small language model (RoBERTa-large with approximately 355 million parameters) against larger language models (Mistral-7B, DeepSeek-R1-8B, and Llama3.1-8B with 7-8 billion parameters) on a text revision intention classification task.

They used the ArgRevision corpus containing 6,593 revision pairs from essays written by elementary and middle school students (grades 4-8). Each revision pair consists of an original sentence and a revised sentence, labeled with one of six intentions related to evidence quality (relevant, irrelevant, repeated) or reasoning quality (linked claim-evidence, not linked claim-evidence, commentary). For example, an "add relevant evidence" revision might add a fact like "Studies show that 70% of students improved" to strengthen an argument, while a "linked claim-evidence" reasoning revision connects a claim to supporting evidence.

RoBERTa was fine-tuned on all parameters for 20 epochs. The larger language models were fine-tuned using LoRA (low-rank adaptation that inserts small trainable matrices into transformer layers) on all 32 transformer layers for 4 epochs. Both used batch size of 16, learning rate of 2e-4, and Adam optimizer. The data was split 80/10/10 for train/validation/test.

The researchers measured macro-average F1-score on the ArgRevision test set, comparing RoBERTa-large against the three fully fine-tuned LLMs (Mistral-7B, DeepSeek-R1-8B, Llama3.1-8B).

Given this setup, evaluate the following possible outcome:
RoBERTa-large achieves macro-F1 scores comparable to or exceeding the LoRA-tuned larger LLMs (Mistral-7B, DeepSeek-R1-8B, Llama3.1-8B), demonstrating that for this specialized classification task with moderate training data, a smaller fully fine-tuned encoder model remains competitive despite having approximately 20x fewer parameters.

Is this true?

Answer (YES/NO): NO